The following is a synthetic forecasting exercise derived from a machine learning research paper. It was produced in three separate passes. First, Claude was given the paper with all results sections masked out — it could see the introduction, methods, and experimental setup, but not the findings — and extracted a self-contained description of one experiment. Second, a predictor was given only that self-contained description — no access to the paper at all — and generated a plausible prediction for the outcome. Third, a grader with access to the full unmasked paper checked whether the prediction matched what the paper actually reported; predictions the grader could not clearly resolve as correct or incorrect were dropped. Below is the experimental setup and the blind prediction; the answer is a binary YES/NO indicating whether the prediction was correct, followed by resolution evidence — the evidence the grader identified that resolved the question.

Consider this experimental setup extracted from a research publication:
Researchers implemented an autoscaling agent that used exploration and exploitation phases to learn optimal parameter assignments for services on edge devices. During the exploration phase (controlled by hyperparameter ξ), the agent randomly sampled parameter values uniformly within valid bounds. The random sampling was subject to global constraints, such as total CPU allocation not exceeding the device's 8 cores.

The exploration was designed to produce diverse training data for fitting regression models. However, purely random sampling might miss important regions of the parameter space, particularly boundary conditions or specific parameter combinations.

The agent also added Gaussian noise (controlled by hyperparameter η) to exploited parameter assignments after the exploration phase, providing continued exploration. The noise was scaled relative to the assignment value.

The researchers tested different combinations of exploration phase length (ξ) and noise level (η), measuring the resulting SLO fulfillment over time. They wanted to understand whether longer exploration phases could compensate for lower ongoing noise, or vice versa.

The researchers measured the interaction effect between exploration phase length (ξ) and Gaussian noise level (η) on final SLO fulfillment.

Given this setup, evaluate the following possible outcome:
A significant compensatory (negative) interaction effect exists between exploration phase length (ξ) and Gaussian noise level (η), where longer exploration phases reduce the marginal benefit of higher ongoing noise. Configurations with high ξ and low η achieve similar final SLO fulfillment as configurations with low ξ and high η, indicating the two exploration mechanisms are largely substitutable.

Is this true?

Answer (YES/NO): NO